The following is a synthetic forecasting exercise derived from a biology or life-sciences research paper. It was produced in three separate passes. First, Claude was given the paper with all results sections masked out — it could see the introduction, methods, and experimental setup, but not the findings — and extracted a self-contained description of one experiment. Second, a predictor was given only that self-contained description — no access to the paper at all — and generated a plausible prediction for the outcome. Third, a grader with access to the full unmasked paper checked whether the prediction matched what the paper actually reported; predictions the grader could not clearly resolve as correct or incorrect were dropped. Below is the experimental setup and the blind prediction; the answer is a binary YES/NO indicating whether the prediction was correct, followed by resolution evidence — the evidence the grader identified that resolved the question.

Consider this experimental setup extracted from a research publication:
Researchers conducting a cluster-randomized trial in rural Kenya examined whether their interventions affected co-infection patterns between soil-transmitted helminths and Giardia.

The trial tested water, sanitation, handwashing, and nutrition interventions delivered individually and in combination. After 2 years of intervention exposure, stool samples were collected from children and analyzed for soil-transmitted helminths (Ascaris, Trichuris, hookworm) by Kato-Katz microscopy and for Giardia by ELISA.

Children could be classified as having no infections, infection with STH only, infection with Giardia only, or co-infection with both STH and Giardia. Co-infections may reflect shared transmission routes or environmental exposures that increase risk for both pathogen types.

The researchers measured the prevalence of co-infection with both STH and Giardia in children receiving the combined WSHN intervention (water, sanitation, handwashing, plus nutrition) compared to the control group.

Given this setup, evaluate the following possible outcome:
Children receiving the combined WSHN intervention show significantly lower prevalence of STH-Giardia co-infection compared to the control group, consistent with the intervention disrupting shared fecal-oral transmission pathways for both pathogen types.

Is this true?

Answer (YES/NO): NO